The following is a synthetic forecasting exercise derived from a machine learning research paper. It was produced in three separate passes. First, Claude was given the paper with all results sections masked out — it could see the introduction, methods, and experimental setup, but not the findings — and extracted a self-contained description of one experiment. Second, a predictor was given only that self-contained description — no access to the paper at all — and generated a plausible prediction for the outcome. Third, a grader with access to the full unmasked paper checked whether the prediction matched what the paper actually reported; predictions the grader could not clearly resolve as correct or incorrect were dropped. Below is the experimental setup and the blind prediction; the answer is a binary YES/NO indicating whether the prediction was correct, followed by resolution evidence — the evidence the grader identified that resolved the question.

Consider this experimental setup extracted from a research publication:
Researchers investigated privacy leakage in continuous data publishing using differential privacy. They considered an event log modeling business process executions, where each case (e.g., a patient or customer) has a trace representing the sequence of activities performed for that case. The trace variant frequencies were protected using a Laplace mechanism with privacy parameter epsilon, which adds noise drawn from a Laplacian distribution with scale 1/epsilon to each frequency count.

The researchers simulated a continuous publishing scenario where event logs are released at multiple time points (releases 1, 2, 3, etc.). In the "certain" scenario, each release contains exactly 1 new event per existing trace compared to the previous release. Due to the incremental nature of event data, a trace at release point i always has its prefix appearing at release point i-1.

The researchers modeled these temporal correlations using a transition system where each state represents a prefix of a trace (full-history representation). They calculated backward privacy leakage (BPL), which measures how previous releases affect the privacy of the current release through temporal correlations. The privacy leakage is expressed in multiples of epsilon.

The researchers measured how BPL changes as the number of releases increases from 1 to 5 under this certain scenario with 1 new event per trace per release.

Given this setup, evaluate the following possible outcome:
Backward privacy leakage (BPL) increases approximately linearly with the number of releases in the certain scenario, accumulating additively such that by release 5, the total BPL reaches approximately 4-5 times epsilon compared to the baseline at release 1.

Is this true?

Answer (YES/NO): YES